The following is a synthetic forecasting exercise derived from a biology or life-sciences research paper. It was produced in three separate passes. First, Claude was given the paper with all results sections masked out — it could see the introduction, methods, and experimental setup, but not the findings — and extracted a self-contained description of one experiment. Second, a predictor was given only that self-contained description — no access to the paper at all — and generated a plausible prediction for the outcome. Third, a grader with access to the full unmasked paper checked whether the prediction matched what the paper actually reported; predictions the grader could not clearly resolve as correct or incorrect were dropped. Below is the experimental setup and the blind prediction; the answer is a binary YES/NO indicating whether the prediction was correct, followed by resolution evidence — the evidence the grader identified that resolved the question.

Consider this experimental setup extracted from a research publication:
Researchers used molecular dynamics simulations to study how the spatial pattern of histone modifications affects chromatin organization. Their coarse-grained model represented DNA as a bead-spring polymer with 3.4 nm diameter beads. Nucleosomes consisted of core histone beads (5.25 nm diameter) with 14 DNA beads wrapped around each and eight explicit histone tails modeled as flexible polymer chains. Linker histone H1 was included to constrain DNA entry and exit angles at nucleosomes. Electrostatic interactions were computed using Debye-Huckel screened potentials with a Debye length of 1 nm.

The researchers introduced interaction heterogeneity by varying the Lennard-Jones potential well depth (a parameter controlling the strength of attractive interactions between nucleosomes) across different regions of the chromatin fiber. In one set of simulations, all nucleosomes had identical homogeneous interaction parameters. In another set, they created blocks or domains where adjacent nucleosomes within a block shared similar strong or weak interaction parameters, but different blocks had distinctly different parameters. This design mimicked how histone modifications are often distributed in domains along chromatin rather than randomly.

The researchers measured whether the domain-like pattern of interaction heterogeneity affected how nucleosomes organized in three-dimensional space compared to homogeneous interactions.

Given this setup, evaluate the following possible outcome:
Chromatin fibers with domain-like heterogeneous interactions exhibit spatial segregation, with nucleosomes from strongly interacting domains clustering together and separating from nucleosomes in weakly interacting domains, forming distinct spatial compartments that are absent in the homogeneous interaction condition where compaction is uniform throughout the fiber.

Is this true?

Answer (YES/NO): YES